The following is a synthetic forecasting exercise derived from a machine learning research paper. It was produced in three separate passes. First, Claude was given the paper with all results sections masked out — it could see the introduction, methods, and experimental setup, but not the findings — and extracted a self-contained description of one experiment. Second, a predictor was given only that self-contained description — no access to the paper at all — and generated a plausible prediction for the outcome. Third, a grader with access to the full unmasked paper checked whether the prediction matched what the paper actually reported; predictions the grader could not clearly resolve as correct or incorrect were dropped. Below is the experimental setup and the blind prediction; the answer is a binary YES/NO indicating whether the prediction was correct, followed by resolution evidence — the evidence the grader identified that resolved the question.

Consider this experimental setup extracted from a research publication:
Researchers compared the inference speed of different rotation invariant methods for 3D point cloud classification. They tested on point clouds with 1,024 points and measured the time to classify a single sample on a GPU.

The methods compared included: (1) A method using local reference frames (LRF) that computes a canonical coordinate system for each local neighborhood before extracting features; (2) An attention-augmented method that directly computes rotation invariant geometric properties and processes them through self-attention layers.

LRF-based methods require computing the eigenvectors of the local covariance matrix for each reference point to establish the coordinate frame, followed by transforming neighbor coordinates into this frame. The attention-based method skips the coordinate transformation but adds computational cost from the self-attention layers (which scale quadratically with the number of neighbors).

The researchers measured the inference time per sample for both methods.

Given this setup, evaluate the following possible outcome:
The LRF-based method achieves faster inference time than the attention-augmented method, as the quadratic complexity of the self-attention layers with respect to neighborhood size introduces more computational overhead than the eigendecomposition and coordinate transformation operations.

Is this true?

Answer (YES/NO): NO